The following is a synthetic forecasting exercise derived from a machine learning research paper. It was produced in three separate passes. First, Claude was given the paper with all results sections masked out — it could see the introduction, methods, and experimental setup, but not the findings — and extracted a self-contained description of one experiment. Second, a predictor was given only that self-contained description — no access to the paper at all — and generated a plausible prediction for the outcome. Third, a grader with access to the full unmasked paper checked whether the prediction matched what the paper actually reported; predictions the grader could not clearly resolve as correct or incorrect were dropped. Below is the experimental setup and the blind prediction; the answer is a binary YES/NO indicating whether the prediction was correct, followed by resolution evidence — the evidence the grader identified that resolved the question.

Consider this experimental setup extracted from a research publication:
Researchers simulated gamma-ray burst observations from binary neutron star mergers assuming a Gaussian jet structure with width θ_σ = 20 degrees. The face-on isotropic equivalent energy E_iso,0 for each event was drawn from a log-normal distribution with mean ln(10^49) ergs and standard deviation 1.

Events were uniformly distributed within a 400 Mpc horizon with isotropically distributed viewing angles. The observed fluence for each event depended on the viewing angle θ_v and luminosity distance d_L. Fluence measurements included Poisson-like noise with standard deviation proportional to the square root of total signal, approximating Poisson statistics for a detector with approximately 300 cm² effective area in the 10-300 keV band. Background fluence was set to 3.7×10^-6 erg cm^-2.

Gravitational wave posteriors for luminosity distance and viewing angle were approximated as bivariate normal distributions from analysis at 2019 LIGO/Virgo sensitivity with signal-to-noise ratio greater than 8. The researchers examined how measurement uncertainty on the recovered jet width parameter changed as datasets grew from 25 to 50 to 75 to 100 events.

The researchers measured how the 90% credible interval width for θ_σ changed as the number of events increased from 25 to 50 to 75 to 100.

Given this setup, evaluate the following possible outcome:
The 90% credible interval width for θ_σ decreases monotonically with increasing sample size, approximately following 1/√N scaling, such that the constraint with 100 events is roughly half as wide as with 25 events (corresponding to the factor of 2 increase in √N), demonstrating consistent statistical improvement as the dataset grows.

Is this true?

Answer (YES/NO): NO